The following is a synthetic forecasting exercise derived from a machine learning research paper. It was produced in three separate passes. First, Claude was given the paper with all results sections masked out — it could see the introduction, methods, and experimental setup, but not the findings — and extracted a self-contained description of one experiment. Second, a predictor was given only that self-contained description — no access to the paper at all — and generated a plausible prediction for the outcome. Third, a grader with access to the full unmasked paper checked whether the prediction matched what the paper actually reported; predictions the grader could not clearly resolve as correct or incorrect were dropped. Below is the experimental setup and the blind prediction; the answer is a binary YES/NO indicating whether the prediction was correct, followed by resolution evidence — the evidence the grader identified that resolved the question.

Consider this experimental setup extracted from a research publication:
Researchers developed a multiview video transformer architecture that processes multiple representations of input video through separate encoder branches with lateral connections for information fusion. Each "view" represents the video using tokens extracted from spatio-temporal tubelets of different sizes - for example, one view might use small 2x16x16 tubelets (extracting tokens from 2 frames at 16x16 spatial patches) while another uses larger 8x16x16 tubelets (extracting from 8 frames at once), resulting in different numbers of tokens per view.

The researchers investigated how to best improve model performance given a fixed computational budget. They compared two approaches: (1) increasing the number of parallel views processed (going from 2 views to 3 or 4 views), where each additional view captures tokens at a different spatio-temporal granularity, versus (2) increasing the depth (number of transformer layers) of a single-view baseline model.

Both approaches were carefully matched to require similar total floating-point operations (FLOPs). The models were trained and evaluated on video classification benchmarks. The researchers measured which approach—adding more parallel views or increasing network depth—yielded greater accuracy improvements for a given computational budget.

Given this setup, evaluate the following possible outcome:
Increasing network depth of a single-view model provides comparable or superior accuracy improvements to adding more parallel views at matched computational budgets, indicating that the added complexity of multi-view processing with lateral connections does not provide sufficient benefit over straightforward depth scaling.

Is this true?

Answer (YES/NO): NO